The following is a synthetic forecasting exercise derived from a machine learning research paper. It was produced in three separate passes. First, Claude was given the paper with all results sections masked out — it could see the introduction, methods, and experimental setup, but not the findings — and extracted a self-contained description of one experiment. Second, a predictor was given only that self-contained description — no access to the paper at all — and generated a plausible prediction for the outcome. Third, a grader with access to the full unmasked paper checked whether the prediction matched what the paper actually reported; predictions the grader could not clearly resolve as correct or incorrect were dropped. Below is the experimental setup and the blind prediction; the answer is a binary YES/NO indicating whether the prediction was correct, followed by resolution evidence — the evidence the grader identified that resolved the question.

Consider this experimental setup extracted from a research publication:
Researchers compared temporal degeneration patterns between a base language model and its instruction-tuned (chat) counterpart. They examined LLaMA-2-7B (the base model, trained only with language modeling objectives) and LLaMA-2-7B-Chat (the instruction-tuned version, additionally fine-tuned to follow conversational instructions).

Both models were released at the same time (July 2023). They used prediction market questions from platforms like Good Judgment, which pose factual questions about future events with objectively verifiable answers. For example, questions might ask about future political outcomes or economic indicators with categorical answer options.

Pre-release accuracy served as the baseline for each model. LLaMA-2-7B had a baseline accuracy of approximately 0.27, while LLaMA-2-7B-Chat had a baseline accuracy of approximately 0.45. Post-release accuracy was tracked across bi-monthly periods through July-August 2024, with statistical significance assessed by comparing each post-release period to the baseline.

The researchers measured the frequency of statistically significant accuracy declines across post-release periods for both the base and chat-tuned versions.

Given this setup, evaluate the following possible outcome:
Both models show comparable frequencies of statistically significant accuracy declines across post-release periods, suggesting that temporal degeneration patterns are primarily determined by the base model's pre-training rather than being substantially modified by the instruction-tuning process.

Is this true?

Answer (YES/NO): NO